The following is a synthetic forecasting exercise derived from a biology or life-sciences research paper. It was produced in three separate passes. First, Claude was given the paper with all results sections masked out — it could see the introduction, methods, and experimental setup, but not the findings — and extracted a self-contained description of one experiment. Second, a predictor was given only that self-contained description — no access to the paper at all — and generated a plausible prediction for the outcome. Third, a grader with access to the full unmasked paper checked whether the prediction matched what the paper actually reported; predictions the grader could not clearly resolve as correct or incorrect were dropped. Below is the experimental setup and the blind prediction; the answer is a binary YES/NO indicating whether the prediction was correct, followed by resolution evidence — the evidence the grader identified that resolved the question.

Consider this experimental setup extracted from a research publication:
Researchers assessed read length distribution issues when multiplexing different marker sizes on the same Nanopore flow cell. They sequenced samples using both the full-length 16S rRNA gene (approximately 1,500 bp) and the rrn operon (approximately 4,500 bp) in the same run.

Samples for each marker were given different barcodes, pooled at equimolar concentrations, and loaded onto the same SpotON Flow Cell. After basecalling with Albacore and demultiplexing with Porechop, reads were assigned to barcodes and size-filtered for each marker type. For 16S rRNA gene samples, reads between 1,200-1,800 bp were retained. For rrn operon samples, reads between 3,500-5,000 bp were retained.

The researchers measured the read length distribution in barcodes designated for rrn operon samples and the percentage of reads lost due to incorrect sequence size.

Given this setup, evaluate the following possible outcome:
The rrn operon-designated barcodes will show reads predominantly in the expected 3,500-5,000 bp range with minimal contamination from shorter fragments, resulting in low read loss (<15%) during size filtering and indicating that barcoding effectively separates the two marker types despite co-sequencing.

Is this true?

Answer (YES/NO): NO